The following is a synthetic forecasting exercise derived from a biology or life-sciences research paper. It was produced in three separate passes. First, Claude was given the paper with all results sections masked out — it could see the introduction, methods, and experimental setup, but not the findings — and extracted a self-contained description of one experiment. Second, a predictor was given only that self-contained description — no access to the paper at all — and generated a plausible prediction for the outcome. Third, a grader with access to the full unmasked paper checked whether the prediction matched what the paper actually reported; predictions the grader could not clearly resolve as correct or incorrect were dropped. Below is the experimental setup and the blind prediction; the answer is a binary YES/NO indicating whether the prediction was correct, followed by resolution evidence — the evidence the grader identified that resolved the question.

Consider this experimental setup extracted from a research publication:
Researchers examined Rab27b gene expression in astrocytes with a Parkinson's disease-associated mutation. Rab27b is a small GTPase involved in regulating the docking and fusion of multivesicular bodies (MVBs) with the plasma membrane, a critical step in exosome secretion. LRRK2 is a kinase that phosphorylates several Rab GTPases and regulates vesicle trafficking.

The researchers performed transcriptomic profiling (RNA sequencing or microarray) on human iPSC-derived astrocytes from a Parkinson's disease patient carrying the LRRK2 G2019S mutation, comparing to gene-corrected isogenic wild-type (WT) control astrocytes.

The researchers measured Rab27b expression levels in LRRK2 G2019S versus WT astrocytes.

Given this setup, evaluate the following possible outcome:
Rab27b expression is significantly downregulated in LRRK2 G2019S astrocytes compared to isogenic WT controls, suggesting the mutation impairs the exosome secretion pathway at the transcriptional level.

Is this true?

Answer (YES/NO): NO